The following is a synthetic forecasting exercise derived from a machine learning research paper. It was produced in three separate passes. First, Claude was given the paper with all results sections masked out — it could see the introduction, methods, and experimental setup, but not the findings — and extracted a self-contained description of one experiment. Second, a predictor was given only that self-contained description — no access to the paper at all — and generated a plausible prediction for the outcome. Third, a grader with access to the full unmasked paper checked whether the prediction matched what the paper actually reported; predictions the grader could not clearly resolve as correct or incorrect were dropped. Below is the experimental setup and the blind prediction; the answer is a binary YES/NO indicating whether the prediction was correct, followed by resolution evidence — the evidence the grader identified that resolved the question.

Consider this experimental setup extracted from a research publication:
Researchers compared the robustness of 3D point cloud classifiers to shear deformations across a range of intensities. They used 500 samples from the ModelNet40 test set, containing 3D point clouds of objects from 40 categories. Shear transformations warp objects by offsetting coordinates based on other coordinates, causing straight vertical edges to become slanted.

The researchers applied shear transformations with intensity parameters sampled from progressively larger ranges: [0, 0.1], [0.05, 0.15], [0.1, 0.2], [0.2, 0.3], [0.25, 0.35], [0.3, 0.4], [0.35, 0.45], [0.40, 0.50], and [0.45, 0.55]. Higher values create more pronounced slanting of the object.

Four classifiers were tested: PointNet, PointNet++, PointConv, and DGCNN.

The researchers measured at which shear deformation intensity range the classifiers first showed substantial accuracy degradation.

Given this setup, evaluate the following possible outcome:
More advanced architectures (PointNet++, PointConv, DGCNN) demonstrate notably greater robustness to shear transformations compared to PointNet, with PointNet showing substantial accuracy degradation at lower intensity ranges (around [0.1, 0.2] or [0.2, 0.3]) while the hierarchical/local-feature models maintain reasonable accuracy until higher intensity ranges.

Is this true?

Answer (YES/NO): NO